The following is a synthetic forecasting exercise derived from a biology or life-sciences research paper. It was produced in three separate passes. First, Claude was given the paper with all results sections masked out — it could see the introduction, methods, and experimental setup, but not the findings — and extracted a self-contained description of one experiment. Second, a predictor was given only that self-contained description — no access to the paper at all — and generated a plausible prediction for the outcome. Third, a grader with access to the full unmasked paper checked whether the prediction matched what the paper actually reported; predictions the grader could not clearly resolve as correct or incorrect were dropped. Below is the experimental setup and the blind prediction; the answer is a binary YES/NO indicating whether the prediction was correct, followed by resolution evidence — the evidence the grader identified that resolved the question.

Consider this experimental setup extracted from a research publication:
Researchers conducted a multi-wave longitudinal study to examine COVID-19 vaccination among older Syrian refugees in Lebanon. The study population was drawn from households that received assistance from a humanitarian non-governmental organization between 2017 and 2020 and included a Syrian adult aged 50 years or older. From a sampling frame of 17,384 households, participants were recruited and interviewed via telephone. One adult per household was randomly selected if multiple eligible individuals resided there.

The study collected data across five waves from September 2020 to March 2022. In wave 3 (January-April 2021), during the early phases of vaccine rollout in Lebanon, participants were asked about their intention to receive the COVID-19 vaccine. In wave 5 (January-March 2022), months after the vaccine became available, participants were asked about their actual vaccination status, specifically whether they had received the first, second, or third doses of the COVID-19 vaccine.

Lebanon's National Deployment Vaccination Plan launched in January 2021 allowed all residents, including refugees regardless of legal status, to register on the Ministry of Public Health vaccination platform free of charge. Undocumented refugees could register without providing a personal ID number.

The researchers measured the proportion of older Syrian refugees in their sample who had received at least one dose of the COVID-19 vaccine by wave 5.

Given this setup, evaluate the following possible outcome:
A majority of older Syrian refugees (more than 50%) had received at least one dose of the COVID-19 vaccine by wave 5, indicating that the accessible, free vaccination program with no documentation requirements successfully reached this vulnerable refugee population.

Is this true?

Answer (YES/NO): NO